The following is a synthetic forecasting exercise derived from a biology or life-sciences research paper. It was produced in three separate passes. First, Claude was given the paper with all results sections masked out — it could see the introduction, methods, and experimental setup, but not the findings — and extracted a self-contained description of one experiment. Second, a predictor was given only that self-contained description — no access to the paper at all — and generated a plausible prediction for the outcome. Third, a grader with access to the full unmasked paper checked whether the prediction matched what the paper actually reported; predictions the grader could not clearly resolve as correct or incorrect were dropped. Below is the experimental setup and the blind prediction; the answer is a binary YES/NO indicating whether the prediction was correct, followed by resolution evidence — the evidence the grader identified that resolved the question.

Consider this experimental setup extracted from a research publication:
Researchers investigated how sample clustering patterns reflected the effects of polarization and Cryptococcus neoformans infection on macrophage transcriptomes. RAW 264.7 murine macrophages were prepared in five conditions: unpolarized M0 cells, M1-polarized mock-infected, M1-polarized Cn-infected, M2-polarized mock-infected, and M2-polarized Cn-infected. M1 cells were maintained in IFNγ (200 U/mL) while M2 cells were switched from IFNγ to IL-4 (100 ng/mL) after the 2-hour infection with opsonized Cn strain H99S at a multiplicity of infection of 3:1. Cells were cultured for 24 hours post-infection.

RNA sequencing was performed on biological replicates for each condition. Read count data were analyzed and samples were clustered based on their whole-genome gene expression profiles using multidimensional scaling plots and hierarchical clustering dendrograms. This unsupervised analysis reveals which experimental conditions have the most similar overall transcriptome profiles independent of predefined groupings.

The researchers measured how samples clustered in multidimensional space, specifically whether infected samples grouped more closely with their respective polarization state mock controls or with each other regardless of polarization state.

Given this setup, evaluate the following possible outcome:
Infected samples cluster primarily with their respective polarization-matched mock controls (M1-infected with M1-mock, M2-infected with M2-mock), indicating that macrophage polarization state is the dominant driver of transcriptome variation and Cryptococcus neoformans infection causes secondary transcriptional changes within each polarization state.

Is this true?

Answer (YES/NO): NO